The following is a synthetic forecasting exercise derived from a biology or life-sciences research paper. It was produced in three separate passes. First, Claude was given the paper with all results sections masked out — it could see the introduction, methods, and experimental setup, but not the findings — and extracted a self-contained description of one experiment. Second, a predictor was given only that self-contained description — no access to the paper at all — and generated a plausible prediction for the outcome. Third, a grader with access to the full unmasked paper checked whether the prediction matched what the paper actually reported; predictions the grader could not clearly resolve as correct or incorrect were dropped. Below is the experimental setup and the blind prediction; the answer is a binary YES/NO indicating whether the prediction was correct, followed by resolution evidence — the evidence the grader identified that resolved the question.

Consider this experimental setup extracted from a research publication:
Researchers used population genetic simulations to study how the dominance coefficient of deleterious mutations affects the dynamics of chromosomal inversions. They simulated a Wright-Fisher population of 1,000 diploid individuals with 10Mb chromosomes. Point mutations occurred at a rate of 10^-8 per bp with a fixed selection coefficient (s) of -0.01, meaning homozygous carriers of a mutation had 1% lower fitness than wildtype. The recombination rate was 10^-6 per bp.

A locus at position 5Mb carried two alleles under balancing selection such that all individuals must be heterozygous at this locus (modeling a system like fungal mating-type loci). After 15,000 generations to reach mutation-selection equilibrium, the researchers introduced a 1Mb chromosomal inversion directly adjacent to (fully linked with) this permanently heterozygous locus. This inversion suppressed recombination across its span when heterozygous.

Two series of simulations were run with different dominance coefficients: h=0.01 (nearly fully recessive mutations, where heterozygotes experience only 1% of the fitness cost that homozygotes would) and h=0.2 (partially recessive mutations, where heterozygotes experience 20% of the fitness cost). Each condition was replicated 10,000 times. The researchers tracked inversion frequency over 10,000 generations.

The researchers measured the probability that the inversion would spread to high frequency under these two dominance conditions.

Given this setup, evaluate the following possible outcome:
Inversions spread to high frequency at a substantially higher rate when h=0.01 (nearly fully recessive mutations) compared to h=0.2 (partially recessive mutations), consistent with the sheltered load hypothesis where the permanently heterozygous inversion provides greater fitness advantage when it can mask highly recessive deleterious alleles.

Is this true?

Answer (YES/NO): YES